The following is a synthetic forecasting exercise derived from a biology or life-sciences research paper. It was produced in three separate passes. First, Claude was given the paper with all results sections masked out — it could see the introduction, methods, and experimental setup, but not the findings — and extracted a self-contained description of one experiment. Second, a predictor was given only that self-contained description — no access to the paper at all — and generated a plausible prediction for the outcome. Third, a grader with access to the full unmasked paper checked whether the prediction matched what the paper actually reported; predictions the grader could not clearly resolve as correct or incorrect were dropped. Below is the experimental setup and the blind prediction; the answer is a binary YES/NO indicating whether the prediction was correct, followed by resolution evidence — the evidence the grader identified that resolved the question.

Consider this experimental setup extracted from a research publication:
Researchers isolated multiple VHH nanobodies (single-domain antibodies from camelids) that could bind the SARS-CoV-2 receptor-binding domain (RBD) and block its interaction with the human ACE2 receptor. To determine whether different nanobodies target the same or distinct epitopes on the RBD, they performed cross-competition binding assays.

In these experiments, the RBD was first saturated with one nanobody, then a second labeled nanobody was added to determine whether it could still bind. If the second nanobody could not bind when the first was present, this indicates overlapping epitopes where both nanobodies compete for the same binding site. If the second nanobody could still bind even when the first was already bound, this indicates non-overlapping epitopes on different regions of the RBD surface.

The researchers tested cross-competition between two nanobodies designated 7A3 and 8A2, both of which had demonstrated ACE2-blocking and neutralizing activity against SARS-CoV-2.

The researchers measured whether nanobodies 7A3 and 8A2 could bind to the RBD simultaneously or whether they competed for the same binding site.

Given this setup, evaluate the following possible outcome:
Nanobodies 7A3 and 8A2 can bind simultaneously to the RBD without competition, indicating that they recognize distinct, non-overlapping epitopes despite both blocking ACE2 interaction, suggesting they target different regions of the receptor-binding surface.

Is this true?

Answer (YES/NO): YES